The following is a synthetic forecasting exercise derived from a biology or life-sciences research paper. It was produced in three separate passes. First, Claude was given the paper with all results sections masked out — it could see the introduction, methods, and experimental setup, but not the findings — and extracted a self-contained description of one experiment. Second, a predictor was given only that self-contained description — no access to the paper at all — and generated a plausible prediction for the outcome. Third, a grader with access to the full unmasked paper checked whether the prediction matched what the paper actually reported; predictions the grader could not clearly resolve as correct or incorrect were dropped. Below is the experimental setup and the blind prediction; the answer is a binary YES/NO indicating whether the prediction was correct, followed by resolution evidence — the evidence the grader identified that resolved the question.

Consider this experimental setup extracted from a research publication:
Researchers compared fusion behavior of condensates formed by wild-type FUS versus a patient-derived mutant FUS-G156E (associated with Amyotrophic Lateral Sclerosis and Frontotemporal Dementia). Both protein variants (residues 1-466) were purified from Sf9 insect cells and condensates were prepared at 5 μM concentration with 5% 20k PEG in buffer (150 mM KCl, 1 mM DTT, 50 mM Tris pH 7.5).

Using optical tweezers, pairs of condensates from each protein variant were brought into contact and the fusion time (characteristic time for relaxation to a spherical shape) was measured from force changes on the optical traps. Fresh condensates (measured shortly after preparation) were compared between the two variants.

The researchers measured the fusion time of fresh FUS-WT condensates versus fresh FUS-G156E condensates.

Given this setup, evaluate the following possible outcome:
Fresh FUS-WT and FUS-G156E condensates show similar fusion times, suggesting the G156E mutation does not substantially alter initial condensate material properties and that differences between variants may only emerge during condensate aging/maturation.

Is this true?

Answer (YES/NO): YES